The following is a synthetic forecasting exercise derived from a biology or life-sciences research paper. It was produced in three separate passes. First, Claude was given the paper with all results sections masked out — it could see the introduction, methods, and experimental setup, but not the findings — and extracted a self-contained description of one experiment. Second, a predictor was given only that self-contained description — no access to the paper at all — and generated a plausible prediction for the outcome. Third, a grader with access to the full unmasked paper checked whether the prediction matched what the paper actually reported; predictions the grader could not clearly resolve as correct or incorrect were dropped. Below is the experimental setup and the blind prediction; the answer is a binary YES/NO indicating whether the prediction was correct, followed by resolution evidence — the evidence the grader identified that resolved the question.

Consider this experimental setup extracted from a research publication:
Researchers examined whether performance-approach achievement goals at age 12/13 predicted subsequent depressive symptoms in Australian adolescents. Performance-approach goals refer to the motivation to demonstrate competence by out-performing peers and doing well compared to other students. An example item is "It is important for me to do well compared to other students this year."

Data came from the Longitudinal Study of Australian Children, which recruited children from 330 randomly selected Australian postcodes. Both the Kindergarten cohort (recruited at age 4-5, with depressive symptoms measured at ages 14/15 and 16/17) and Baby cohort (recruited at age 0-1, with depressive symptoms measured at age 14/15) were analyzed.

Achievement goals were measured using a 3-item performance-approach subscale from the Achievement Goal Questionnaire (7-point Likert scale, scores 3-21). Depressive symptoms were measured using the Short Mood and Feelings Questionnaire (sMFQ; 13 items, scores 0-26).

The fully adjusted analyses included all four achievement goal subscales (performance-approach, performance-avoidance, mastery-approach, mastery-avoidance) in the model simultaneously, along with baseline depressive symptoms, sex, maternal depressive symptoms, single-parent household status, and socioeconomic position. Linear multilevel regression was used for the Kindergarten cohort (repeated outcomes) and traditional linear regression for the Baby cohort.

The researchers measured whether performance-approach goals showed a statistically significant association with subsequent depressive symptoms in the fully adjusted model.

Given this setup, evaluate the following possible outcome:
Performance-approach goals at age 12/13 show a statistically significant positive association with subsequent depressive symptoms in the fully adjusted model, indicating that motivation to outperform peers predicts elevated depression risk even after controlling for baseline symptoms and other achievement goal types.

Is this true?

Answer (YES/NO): NO